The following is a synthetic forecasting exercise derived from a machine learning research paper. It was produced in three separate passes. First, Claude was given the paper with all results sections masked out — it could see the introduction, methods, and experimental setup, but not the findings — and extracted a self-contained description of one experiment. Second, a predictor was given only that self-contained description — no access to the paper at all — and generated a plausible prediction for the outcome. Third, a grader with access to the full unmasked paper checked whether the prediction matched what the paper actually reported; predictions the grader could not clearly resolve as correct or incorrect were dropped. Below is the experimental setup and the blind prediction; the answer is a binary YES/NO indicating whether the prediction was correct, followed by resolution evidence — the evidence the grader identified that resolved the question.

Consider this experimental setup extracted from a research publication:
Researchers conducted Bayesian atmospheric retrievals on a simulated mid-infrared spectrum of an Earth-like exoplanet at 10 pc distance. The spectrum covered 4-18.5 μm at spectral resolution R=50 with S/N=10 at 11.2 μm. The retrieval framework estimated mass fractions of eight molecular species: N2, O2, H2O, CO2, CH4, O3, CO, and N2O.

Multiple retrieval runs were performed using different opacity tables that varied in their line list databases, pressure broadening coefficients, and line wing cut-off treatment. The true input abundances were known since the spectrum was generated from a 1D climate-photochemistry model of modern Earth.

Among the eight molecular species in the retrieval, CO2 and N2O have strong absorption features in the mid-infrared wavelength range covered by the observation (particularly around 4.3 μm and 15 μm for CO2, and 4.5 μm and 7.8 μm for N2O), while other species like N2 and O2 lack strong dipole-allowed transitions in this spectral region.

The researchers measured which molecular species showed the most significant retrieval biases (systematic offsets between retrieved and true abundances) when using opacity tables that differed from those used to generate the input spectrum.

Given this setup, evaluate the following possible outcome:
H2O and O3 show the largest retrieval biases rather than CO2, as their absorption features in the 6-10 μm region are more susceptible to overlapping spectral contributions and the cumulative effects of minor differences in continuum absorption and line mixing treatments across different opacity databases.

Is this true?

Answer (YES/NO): NO